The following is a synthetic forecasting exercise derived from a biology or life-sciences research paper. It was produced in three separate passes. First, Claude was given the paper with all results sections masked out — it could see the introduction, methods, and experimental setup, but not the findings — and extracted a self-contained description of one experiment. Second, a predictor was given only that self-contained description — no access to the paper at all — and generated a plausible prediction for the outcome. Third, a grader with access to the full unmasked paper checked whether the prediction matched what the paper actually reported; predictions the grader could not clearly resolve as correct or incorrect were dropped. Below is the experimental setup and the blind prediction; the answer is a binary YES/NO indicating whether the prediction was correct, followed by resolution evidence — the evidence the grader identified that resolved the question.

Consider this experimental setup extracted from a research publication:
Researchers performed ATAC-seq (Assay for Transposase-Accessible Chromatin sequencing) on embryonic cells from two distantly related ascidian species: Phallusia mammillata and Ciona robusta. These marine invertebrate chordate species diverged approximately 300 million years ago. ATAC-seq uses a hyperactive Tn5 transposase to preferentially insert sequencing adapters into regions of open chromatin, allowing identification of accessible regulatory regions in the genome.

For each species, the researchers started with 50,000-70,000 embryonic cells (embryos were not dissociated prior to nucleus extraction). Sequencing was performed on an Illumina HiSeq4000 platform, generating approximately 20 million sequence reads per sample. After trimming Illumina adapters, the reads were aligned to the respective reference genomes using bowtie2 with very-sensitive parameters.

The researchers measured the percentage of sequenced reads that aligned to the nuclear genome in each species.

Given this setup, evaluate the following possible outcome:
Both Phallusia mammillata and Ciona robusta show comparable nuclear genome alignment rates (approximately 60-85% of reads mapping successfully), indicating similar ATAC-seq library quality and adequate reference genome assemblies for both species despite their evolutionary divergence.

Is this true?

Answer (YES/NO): NO